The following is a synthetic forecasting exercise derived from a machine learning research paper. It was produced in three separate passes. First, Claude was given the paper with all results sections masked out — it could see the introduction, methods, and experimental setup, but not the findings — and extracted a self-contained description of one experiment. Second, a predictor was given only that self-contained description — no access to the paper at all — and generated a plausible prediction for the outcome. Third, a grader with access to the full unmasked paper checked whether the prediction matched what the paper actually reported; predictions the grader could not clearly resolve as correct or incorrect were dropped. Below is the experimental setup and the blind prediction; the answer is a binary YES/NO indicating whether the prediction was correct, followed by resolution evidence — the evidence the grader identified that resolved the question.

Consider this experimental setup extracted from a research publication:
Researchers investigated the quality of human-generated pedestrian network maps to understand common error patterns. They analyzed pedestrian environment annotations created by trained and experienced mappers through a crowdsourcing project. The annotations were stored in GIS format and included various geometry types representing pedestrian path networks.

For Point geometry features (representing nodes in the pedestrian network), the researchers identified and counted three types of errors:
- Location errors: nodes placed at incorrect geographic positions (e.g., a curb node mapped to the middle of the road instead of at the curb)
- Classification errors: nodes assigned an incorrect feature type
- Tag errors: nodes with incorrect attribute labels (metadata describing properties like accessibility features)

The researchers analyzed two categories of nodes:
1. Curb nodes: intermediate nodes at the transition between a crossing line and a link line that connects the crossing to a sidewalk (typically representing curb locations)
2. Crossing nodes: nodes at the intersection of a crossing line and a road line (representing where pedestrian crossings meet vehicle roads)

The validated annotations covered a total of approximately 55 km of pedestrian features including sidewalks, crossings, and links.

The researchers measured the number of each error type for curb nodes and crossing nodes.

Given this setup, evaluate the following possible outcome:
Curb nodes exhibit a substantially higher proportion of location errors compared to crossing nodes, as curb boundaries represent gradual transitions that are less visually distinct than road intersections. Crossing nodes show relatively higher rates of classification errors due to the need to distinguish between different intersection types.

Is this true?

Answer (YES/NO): NO